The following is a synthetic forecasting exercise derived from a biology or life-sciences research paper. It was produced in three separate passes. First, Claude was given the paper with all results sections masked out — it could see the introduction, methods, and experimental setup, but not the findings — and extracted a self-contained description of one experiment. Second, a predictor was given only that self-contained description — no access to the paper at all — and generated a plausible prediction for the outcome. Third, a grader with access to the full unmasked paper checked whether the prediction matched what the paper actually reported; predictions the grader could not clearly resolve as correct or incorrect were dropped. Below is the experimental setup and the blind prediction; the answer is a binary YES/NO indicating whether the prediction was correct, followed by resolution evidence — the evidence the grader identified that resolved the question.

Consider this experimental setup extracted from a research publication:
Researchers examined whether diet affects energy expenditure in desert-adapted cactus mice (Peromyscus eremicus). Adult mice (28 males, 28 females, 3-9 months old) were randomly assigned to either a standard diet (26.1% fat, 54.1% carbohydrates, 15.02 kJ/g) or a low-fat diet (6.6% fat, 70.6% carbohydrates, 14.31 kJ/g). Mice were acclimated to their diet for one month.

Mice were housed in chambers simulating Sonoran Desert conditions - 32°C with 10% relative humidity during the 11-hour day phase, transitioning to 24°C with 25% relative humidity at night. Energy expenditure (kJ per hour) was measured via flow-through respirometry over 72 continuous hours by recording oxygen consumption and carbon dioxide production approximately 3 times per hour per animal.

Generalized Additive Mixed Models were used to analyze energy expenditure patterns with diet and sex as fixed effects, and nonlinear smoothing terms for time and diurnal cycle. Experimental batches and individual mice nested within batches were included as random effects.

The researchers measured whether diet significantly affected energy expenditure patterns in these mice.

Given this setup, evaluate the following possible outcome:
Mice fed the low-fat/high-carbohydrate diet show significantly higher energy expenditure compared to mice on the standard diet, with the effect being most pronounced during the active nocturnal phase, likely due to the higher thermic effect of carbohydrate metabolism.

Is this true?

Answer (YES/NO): NO